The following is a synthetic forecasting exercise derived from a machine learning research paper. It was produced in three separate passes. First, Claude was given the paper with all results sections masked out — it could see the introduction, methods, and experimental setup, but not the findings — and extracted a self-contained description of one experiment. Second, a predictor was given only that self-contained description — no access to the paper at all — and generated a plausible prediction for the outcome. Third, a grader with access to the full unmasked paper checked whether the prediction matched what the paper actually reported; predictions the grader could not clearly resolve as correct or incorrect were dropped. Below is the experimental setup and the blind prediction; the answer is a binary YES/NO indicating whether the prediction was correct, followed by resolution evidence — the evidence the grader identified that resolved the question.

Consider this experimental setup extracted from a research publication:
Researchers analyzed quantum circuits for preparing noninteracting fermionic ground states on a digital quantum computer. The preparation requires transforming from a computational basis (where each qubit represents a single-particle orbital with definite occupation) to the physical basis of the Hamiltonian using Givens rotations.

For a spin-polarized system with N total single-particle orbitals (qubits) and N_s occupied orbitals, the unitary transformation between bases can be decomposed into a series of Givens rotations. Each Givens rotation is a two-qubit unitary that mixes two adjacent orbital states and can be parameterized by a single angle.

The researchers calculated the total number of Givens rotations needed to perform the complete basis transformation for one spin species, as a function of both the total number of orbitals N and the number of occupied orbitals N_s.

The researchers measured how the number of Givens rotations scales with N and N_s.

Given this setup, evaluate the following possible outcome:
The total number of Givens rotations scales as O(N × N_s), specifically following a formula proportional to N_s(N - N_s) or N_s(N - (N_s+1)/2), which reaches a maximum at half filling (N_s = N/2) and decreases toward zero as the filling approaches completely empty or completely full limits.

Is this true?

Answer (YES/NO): YES